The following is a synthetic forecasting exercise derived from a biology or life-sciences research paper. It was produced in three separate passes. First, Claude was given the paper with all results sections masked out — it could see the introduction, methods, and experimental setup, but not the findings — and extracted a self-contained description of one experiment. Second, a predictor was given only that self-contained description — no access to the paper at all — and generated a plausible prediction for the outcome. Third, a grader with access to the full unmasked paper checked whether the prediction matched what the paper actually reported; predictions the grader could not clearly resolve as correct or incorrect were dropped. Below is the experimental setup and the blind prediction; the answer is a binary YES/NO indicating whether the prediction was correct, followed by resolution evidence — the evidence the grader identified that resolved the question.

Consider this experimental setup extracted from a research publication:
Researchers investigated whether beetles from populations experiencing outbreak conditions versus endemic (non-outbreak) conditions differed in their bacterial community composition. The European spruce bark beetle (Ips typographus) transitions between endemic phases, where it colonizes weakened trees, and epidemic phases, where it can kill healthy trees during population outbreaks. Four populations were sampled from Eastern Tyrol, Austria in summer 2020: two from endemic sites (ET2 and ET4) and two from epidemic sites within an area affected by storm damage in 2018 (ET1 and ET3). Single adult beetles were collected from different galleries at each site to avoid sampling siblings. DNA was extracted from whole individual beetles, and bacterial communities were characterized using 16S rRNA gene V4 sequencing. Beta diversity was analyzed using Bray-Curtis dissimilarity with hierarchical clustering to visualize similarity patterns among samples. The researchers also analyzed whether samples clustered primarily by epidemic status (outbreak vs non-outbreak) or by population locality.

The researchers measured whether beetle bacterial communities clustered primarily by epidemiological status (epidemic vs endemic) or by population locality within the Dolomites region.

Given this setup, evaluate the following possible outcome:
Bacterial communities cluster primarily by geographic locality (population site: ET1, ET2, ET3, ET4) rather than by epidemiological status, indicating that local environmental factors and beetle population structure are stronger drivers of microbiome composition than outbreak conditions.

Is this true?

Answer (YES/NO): YES